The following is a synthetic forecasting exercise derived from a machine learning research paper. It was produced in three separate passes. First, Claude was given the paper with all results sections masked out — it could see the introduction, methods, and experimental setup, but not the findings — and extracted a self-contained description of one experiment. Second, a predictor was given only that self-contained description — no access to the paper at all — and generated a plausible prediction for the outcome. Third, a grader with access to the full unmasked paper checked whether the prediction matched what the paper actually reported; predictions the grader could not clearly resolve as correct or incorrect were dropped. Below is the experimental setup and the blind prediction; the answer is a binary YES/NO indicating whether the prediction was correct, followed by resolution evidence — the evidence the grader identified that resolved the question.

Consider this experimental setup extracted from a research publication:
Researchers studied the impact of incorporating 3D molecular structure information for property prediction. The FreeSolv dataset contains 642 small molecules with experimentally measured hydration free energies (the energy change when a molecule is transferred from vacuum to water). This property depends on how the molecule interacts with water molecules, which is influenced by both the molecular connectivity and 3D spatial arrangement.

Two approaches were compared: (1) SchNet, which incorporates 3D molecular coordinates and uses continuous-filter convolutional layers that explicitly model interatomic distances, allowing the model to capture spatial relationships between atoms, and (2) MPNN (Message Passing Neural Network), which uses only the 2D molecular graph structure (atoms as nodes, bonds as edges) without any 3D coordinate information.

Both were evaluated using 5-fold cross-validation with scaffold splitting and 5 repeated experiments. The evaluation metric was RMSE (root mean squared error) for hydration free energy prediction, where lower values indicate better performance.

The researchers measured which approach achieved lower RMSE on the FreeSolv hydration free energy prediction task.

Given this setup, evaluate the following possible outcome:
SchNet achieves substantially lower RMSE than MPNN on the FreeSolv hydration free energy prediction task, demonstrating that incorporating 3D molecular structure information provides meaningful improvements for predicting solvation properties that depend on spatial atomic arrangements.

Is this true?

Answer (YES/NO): NO